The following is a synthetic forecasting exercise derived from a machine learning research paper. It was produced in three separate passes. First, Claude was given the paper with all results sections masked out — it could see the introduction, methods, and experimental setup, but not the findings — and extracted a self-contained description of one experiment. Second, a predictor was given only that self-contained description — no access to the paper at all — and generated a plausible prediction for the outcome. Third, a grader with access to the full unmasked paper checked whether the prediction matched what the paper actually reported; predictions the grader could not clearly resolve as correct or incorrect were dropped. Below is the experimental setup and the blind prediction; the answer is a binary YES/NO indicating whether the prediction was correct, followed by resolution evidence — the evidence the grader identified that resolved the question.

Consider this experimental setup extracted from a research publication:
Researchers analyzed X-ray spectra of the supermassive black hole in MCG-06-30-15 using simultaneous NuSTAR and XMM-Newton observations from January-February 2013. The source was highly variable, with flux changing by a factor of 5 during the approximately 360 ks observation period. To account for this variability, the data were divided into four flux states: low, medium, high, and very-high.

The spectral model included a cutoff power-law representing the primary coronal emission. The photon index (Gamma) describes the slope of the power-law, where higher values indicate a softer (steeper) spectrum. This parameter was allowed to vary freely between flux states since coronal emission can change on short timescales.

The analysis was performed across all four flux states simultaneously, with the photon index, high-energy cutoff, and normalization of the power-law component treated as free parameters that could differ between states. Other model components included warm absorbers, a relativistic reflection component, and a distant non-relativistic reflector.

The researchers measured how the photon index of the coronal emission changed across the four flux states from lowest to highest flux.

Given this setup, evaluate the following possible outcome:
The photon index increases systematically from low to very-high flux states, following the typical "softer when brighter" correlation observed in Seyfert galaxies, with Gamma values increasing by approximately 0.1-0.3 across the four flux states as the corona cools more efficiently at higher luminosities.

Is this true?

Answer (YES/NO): NO